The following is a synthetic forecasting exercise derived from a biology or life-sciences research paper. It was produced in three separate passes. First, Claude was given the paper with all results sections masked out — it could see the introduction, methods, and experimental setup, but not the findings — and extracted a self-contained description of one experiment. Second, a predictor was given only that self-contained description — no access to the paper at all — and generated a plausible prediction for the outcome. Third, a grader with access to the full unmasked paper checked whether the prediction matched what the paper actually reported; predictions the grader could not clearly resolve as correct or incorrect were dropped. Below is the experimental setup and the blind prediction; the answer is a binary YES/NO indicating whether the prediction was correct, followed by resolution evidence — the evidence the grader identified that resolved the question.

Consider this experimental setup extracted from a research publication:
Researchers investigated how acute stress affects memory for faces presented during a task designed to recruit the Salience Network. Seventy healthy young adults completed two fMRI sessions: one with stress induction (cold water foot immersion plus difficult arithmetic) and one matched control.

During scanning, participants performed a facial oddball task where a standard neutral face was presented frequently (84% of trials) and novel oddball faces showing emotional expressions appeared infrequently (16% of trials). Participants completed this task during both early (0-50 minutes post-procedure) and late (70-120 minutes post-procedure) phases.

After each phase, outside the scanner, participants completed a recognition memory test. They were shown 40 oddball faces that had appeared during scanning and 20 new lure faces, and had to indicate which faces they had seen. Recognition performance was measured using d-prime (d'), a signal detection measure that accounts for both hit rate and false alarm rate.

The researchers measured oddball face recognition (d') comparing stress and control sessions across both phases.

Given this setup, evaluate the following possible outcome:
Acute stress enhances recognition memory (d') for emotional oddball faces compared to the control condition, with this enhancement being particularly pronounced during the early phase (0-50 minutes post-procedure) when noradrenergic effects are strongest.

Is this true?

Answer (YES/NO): NO